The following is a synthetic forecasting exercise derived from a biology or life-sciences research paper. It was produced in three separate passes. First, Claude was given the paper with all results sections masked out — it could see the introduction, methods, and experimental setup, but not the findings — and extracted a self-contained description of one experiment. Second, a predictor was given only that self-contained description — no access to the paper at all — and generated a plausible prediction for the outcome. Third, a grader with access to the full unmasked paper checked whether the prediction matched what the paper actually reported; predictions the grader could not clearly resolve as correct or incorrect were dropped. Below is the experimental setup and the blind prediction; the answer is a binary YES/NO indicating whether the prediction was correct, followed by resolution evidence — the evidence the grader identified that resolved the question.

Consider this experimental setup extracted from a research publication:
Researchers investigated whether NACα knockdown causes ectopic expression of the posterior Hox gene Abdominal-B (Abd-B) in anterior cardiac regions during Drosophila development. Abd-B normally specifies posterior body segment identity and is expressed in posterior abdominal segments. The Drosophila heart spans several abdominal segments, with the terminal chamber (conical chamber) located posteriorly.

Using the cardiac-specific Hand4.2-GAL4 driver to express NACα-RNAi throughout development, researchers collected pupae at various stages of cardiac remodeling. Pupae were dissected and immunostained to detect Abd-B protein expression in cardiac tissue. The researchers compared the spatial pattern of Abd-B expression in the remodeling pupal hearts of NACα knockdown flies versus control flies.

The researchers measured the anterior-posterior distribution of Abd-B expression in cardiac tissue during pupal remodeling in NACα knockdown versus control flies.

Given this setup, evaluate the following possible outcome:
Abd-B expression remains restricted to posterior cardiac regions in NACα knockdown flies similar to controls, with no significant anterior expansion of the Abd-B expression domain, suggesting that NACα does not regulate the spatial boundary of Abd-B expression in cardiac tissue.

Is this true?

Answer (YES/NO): NO